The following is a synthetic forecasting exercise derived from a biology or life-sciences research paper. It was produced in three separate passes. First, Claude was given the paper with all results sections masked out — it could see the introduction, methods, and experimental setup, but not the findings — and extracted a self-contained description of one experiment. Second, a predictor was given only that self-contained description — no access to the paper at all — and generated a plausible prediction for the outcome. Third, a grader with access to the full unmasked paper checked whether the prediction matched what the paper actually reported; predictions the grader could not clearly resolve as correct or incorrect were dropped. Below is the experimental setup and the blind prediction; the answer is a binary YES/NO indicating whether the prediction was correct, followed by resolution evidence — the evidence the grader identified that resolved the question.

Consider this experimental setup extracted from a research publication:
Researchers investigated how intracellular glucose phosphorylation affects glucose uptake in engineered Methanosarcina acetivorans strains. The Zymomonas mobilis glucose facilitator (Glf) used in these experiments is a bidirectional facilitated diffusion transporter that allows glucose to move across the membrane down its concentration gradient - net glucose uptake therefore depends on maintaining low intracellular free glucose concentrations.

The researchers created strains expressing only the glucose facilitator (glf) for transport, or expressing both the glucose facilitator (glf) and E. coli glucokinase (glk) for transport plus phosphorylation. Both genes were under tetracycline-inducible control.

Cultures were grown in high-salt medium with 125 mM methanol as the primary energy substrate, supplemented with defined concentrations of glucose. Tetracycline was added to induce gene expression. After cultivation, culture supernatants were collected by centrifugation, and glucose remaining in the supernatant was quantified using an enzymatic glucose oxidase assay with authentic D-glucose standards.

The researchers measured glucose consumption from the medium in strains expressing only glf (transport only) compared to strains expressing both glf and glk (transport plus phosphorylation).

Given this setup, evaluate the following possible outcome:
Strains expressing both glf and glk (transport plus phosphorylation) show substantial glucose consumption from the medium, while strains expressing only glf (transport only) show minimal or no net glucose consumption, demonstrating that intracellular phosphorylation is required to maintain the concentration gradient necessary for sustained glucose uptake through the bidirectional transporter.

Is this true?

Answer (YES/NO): NO